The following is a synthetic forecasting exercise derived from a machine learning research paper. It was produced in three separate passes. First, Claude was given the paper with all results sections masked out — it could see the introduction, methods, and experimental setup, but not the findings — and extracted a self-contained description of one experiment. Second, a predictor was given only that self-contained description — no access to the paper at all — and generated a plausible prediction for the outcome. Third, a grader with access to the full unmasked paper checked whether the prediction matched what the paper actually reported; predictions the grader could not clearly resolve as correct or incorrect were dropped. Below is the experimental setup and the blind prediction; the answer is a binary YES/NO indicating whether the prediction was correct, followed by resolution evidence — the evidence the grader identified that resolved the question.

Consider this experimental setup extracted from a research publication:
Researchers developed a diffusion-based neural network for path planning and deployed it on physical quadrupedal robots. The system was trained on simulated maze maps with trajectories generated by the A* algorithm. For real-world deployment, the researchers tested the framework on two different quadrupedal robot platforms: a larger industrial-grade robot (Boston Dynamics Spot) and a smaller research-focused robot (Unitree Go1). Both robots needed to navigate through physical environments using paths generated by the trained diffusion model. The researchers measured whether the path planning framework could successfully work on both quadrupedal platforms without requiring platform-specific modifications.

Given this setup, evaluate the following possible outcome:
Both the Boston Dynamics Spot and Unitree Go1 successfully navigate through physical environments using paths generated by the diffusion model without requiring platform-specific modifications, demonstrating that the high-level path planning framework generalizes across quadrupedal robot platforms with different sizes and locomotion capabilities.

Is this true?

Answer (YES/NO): YES